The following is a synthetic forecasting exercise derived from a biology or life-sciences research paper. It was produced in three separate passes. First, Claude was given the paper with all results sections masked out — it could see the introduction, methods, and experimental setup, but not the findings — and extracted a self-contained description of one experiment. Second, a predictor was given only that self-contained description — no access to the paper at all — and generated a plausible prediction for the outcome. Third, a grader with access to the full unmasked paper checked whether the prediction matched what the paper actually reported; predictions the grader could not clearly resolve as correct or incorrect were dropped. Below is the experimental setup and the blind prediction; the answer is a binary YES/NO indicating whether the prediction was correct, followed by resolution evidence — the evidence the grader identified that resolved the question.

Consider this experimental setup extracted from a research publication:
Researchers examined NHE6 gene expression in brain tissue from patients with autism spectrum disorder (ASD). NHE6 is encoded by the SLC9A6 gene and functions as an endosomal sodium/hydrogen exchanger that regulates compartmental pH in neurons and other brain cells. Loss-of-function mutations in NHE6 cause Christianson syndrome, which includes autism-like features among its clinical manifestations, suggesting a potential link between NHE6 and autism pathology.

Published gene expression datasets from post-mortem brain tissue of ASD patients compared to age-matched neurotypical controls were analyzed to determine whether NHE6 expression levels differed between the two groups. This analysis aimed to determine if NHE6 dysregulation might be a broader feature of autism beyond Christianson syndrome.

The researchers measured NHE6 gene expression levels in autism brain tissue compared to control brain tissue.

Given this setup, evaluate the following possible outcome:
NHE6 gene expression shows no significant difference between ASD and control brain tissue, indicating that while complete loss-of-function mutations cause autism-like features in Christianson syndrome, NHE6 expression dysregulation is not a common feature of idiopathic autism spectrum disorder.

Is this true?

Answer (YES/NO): NO